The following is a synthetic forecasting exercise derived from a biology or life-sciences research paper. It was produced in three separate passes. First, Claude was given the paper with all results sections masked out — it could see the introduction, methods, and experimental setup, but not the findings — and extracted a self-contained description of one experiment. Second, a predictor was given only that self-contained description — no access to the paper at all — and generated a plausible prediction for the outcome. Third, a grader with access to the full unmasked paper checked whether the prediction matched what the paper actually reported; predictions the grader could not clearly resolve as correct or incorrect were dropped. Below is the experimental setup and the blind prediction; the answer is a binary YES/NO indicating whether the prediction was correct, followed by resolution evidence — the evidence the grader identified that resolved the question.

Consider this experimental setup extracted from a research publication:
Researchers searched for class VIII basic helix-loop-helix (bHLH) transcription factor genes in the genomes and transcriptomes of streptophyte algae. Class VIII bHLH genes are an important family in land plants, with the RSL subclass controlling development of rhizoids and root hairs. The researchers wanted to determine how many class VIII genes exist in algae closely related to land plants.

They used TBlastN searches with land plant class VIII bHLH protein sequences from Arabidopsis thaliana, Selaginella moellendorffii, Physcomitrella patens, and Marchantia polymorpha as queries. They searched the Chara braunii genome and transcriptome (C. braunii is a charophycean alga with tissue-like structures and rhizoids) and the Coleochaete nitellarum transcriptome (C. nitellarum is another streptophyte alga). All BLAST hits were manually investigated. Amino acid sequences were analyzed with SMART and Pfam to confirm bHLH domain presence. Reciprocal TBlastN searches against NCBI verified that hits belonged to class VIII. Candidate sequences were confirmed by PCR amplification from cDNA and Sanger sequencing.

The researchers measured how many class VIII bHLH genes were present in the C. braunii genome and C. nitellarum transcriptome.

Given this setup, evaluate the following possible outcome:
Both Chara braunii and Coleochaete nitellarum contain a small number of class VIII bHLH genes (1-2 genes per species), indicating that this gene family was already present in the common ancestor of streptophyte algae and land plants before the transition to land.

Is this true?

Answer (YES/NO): YES